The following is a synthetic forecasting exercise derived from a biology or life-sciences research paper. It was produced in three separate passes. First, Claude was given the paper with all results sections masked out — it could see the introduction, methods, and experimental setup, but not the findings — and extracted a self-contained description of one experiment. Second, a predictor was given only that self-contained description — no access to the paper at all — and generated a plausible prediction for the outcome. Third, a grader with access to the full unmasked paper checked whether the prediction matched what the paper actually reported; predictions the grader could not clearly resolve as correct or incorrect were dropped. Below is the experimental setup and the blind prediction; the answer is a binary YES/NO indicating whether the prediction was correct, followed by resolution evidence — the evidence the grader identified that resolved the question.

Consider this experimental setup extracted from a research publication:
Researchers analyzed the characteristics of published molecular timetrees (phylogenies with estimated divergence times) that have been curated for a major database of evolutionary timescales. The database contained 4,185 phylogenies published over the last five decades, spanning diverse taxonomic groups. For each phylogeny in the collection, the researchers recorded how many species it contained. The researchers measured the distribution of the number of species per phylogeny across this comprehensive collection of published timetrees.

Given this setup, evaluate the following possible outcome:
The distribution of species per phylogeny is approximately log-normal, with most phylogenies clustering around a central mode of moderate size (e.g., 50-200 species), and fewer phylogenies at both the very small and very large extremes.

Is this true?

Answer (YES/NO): NO